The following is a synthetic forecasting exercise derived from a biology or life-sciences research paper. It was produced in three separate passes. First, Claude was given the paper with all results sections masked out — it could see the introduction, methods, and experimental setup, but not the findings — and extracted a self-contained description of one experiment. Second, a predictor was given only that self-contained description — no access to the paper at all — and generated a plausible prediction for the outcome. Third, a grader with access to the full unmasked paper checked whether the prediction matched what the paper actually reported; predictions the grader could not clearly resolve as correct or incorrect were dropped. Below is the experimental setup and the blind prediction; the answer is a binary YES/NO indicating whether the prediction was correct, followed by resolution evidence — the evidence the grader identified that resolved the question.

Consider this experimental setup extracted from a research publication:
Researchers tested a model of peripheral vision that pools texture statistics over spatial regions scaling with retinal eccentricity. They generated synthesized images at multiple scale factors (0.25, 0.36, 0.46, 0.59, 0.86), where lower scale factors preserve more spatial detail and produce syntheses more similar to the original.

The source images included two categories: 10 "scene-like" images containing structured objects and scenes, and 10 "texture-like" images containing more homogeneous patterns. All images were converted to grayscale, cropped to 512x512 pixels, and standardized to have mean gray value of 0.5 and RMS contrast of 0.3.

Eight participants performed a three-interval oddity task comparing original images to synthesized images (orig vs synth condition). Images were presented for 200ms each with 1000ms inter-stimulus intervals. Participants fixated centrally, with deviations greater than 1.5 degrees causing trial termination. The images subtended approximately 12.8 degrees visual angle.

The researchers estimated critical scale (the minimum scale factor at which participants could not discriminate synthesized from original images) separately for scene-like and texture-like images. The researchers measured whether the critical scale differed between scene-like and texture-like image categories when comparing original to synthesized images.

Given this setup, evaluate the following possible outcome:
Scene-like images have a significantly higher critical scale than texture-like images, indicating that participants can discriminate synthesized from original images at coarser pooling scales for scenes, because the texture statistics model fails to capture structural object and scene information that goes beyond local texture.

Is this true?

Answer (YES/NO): NO